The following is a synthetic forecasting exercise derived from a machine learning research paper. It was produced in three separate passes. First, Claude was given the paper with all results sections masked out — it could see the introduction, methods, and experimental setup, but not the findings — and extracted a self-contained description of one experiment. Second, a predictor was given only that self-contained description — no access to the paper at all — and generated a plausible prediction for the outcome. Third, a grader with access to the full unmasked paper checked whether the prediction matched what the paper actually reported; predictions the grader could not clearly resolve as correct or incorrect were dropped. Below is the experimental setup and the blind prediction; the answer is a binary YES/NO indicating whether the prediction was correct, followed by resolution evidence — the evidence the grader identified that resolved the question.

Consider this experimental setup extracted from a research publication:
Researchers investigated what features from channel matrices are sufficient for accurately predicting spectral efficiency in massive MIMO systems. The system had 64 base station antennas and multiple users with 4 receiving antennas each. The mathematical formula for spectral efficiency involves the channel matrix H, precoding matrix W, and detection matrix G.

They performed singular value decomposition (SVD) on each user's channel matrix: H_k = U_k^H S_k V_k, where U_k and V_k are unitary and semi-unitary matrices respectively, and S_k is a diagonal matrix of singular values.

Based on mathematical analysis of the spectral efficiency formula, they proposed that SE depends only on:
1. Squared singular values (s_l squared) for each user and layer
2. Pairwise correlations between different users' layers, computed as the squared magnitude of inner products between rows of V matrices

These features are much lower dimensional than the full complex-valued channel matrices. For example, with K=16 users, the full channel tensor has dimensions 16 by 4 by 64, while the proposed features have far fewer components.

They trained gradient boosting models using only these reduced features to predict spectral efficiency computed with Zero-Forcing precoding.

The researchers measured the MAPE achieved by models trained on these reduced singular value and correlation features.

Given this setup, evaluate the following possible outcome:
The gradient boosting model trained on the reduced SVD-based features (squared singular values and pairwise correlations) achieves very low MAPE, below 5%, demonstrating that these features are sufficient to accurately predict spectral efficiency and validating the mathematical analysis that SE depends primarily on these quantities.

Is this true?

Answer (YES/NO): YES